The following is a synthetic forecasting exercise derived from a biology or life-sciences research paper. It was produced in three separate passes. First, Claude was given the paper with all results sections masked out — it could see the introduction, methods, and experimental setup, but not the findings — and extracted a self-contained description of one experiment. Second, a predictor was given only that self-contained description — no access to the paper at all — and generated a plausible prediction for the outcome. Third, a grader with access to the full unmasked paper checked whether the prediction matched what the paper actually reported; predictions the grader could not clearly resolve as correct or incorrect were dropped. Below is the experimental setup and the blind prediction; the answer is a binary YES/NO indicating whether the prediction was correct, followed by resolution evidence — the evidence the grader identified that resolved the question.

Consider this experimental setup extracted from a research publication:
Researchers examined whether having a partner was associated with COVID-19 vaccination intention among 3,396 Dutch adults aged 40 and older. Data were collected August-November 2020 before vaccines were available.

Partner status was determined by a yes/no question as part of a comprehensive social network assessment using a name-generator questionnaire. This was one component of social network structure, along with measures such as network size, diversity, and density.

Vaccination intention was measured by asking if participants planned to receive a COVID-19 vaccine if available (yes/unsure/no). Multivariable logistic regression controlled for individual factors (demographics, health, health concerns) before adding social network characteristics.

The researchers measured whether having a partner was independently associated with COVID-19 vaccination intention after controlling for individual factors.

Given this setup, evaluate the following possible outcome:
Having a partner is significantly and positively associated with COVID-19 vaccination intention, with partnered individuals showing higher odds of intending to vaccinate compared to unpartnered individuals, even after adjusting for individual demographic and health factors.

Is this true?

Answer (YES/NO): NO